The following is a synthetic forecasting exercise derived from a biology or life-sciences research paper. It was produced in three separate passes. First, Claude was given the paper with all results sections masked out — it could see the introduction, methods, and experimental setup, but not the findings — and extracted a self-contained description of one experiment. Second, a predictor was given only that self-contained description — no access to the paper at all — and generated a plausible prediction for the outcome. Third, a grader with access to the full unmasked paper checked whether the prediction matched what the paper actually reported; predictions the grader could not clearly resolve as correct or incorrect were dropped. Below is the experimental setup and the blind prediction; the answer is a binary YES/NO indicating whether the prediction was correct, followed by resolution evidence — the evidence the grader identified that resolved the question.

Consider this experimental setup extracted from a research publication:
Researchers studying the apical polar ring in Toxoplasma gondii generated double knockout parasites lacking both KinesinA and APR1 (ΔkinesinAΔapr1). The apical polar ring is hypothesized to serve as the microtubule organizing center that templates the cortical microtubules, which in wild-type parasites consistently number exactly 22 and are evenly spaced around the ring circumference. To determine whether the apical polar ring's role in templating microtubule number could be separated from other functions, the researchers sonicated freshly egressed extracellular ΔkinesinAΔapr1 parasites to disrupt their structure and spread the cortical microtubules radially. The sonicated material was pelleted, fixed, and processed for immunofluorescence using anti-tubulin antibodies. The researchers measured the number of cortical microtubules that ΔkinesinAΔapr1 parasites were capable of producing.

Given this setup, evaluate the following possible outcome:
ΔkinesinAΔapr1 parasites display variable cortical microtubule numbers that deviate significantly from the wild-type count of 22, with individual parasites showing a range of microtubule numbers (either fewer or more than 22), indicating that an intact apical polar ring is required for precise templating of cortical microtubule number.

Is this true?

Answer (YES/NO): NO